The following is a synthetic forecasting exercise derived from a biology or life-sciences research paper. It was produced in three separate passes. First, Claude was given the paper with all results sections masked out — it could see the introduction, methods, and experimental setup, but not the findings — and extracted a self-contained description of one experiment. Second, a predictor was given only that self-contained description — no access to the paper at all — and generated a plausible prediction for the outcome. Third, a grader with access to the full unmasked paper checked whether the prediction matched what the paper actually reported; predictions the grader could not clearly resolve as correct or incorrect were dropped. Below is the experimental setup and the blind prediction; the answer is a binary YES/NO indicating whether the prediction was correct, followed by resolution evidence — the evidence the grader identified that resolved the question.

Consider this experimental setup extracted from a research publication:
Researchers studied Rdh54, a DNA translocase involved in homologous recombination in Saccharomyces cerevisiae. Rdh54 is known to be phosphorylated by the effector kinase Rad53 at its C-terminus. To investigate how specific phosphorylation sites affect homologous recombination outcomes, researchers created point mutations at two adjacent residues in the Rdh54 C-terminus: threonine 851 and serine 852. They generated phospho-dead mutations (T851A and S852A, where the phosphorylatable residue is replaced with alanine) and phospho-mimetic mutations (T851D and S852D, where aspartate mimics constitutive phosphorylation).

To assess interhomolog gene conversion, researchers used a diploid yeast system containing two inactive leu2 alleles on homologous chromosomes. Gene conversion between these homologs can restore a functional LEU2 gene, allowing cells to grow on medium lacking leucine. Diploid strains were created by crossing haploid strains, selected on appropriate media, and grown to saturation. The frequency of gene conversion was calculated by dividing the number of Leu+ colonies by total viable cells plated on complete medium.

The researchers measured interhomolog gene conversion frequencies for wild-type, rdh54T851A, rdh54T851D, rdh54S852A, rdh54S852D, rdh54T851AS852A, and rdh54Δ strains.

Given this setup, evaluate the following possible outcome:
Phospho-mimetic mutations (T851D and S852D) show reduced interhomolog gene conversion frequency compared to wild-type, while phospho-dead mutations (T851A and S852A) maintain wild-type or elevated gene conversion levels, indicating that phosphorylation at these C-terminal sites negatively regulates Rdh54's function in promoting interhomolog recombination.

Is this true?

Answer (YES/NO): NO